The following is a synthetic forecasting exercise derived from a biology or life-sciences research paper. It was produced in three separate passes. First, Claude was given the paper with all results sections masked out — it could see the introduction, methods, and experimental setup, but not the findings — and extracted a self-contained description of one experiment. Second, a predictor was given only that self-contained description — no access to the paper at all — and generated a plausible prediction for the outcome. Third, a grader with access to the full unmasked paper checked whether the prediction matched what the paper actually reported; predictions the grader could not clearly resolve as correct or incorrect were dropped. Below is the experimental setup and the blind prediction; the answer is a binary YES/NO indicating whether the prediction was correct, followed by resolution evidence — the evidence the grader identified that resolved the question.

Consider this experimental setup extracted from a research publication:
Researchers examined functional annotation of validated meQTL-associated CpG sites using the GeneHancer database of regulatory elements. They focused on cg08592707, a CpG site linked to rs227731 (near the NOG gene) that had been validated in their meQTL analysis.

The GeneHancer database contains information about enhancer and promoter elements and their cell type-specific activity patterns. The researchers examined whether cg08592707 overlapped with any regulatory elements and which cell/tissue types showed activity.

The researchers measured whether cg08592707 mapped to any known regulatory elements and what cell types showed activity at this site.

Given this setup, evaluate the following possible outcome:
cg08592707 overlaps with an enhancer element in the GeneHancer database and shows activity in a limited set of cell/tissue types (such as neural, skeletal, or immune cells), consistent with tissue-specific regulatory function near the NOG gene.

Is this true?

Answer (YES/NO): NO